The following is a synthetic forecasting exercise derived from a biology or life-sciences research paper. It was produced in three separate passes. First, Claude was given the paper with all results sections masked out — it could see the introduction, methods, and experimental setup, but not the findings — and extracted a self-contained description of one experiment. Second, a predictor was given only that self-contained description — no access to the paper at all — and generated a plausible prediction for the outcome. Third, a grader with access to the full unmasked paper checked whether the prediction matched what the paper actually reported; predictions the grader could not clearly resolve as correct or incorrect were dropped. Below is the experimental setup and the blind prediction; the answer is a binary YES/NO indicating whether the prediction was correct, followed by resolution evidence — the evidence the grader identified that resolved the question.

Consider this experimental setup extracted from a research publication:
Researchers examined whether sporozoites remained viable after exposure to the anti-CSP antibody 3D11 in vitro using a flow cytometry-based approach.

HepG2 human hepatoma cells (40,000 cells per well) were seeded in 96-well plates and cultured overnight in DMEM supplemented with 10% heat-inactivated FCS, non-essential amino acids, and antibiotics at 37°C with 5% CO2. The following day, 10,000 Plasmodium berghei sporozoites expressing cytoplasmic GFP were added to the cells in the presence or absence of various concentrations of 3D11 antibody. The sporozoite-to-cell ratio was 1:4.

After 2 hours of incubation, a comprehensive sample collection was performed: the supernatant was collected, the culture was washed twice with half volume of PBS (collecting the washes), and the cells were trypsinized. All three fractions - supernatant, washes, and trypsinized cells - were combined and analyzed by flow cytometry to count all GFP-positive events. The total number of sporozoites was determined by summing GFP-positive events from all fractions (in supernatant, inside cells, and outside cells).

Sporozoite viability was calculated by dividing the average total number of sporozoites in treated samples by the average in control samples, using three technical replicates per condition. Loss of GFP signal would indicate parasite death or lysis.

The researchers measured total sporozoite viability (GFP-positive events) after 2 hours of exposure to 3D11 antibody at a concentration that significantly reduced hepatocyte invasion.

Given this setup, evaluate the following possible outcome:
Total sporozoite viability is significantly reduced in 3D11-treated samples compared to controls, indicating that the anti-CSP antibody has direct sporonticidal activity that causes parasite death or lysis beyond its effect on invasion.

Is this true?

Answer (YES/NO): YES